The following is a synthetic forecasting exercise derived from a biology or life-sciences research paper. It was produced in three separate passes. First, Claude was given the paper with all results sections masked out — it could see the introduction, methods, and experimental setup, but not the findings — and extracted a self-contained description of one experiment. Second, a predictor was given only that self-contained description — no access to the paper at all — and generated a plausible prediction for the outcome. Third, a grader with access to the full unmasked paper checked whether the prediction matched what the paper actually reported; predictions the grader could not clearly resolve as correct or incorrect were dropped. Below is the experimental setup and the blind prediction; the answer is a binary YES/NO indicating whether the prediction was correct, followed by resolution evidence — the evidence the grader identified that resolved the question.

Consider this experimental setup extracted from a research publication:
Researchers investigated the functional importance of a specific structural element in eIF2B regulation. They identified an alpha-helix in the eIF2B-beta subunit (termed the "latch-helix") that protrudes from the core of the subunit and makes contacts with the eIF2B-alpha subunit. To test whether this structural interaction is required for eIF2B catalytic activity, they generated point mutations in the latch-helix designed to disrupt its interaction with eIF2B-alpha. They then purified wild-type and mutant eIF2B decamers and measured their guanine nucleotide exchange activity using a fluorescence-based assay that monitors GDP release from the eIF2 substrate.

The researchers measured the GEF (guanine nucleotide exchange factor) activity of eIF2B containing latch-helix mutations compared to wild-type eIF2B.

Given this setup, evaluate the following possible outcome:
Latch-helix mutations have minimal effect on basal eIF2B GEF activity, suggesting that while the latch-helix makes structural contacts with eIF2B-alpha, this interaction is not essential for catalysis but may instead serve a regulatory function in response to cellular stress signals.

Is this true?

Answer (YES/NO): NO